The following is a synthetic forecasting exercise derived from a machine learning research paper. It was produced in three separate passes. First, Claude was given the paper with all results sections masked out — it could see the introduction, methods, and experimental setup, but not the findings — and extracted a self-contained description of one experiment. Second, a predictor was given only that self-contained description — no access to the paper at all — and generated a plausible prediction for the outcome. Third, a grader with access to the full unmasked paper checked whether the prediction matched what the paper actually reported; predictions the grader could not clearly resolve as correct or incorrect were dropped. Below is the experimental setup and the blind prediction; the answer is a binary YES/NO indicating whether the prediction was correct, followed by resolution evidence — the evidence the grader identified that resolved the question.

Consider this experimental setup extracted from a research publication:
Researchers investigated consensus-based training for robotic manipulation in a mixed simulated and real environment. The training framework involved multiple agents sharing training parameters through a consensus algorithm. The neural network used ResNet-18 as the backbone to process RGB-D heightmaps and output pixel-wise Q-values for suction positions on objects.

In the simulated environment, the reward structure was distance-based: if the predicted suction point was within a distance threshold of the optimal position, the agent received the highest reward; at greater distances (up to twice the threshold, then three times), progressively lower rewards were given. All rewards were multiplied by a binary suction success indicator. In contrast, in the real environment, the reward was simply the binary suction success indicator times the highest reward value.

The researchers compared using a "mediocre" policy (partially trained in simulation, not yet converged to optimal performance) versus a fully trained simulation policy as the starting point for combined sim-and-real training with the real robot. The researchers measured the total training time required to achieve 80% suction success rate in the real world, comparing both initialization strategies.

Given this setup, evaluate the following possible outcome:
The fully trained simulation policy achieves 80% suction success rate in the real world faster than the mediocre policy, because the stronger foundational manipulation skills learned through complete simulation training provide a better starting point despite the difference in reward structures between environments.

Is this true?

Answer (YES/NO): NO